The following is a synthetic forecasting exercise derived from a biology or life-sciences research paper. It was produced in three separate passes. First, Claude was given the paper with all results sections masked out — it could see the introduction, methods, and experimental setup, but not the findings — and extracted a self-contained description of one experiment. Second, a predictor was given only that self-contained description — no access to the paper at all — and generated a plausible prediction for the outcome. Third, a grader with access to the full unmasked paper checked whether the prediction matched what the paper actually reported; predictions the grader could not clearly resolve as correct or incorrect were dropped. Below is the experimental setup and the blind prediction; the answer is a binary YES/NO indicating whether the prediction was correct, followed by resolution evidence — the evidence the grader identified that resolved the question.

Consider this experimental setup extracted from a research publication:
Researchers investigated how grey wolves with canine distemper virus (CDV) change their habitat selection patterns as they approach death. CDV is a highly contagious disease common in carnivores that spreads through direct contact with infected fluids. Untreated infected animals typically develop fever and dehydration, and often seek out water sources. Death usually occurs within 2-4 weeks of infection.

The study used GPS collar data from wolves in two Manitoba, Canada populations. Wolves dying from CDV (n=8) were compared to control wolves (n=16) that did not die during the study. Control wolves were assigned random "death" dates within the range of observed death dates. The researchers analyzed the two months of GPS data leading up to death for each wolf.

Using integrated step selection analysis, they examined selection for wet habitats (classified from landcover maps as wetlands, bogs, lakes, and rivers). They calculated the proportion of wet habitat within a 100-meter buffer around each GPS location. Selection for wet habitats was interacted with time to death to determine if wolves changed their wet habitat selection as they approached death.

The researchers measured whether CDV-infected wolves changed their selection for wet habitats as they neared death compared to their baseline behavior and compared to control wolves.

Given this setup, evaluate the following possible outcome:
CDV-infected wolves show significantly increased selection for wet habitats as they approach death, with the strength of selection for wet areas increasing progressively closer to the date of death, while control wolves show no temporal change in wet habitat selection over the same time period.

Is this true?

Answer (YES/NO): NO